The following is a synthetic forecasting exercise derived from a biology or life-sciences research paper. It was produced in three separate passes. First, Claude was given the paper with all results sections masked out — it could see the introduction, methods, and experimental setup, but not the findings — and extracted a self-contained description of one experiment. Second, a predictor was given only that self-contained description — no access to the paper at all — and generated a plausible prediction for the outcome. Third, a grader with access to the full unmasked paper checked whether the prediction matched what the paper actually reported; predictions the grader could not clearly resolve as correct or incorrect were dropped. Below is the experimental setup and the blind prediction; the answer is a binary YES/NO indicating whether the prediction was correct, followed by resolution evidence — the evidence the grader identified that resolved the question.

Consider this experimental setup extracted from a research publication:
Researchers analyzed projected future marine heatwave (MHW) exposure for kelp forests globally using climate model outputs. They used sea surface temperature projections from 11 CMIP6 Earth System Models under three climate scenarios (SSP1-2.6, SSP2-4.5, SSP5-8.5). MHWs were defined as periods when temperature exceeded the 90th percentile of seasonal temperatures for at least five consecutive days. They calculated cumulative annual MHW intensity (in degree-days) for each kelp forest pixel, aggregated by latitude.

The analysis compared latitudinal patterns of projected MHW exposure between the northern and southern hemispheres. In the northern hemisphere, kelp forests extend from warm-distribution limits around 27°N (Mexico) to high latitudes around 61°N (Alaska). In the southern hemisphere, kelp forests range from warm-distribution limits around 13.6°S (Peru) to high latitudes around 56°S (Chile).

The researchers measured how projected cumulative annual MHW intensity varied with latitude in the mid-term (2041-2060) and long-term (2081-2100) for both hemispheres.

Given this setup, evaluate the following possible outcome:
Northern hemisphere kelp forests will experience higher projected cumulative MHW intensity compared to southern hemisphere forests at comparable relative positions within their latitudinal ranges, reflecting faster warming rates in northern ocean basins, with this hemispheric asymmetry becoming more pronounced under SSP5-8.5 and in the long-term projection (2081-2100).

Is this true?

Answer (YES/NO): NO